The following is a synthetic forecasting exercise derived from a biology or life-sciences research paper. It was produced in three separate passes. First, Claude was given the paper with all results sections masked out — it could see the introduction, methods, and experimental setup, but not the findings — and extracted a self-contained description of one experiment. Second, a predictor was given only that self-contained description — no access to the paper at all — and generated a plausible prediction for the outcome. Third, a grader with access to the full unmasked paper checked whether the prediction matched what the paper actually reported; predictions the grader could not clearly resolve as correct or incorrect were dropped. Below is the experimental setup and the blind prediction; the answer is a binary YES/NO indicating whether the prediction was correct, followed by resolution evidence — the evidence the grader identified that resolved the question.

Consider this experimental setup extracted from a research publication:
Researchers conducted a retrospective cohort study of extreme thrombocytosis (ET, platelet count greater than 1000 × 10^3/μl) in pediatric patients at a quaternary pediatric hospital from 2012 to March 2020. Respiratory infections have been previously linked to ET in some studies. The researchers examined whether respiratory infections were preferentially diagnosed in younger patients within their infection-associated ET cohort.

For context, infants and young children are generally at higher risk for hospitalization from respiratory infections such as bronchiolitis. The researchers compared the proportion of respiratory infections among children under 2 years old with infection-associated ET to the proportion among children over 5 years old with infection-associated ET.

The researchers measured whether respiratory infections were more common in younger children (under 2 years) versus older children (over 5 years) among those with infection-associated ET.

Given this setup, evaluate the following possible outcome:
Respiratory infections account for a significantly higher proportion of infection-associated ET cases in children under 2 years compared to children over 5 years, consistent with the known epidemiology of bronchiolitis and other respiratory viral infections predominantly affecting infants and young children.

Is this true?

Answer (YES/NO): NO